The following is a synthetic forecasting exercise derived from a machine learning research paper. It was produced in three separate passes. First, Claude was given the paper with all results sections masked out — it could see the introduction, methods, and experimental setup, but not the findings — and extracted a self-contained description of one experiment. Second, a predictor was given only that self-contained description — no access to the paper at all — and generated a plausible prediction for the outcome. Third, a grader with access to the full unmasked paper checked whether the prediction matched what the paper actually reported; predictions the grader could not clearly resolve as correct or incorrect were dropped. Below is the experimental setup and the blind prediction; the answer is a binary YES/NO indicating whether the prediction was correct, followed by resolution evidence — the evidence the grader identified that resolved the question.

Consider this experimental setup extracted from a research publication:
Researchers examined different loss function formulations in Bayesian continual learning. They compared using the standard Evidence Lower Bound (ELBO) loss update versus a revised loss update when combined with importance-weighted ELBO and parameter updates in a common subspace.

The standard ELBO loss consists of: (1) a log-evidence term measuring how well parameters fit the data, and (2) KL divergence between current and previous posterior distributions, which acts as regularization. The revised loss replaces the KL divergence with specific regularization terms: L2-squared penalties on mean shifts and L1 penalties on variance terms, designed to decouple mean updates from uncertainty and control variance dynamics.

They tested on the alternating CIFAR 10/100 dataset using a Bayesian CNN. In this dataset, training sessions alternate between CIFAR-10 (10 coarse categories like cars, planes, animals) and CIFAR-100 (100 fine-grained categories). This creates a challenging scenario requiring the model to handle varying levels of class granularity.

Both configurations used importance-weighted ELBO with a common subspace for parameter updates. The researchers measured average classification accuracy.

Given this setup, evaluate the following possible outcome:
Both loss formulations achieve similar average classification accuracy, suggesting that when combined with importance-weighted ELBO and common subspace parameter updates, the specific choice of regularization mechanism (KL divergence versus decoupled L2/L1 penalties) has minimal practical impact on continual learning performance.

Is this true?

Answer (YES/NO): NO